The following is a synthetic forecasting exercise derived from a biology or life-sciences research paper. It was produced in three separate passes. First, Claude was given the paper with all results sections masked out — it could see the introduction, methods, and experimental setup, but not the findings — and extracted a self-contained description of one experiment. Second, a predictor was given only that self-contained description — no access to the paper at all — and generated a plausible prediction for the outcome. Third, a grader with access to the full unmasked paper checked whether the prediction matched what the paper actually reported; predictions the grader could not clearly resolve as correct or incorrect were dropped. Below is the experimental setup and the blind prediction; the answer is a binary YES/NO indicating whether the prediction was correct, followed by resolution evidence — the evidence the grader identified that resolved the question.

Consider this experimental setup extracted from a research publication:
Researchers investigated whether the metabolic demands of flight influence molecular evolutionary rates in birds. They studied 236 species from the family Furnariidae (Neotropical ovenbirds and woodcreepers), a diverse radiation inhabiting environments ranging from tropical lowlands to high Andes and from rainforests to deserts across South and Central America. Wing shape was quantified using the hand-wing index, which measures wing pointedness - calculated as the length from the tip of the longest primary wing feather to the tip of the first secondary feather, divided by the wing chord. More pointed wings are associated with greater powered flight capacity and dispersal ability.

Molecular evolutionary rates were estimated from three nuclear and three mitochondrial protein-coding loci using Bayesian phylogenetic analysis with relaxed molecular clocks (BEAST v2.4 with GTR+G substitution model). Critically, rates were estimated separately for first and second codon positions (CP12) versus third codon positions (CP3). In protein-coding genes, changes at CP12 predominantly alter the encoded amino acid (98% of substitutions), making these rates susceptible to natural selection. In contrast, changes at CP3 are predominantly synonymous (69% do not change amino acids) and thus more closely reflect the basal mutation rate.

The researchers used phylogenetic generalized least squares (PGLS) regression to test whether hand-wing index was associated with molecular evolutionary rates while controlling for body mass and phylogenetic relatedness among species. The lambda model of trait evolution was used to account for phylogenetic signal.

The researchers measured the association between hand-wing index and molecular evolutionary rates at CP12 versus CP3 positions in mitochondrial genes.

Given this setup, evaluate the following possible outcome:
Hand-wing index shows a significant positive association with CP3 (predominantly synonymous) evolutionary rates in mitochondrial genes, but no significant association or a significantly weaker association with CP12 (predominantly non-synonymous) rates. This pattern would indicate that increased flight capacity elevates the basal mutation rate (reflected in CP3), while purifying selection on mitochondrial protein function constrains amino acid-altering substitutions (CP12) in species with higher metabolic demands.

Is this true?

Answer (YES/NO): NO